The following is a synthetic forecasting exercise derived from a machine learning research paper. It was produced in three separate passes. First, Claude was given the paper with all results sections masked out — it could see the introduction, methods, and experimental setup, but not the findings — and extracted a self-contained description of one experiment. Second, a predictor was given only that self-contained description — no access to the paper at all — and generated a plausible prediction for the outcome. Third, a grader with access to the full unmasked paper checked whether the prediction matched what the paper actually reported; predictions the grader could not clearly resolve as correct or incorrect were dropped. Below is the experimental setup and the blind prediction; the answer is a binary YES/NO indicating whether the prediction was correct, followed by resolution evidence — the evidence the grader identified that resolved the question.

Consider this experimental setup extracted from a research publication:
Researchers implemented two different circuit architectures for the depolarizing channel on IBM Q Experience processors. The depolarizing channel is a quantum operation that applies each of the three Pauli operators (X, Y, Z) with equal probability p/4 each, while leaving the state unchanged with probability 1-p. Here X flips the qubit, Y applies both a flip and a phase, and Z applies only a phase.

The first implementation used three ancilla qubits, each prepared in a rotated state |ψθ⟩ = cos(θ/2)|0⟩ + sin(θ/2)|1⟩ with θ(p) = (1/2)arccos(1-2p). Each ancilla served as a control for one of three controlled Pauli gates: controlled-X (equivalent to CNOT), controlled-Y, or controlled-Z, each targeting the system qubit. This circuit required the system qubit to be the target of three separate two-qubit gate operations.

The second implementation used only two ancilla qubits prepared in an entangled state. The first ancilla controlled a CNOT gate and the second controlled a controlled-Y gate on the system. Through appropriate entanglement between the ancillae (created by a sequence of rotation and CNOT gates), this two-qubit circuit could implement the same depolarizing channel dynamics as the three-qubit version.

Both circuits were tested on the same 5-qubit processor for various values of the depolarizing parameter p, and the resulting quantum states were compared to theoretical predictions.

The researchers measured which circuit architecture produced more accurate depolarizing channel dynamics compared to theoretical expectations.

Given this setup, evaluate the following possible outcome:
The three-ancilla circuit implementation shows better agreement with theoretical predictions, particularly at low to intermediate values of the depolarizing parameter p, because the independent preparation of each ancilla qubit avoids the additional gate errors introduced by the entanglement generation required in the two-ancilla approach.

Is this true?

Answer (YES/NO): NO